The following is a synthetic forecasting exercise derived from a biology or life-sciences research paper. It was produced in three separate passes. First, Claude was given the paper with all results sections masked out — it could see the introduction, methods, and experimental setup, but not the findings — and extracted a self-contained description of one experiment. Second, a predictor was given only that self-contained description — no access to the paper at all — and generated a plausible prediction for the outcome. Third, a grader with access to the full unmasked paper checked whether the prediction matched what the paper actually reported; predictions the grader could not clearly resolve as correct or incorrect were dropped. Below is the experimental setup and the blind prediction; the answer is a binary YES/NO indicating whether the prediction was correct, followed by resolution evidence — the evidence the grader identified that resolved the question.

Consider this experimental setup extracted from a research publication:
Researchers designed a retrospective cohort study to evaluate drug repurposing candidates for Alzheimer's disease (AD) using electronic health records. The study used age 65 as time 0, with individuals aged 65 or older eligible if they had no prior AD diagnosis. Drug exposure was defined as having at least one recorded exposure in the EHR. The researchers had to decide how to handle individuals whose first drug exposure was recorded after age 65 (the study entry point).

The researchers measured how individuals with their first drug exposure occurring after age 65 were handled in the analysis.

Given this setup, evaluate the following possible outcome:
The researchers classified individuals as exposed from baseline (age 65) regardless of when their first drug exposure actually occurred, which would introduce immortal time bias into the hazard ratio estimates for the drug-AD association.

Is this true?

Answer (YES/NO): NO